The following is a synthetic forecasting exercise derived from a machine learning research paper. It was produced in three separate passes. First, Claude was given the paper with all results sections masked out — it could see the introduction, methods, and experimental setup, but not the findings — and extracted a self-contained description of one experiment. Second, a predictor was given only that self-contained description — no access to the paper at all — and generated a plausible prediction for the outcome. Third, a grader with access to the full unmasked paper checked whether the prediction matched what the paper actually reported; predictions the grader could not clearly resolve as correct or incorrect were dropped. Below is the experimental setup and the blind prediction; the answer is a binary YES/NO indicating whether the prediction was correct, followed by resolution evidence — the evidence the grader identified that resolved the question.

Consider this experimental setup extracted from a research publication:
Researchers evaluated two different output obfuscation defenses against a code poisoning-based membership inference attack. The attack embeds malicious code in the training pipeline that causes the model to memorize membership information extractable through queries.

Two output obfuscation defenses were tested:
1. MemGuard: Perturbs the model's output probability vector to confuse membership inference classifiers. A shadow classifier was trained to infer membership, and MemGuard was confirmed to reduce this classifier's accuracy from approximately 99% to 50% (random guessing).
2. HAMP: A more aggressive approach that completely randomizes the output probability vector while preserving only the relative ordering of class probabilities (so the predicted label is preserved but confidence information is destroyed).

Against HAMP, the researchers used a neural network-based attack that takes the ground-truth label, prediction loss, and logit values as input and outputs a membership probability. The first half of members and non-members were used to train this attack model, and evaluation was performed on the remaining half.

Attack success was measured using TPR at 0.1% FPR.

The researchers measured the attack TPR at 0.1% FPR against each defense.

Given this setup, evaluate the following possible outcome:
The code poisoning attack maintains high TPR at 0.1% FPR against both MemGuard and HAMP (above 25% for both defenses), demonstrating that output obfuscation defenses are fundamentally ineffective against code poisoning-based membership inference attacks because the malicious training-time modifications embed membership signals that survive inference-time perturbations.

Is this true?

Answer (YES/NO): YES